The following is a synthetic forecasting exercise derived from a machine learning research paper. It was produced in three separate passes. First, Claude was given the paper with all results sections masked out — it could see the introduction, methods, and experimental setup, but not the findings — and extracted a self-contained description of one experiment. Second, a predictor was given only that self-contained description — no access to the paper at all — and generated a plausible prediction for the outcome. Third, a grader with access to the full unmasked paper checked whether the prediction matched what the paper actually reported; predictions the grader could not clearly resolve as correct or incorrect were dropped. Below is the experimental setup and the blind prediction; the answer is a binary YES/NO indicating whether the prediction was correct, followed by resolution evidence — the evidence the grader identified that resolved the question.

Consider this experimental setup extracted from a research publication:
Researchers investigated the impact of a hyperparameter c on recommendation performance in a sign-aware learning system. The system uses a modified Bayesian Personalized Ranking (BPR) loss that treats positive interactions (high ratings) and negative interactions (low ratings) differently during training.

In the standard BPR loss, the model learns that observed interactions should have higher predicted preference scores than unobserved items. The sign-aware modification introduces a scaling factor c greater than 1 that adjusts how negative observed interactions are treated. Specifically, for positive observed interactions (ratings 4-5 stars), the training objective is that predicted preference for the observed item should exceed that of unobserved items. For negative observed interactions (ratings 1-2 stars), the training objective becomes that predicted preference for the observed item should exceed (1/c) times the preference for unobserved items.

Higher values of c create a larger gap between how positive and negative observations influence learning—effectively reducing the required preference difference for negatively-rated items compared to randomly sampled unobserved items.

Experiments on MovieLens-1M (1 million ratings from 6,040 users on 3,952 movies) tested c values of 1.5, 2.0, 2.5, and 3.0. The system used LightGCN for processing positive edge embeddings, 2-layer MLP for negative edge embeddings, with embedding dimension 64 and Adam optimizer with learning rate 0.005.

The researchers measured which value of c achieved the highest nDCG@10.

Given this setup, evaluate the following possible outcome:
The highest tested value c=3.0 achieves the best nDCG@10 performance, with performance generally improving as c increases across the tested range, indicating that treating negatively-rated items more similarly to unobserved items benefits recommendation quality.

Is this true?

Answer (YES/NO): NO